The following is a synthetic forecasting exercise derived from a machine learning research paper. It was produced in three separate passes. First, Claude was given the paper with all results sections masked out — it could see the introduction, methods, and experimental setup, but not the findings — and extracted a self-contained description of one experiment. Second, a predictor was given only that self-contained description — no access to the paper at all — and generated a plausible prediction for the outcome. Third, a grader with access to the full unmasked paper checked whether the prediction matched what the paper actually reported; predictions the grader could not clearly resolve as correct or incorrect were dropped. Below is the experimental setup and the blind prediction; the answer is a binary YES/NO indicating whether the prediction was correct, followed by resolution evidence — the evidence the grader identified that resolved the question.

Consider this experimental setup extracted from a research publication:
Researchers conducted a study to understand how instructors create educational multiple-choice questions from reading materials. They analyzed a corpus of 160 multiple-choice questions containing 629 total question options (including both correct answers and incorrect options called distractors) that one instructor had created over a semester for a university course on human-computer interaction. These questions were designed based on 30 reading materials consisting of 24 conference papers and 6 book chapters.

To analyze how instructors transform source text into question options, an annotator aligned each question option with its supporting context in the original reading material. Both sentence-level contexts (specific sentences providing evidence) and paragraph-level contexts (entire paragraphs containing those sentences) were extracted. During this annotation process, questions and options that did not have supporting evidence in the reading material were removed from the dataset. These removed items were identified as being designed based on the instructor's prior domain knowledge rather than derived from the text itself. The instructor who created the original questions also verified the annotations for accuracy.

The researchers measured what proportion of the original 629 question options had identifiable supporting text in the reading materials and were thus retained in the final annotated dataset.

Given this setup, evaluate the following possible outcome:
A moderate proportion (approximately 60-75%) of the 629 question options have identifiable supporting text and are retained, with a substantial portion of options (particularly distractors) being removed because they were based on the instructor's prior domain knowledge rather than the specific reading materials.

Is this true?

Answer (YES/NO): NO